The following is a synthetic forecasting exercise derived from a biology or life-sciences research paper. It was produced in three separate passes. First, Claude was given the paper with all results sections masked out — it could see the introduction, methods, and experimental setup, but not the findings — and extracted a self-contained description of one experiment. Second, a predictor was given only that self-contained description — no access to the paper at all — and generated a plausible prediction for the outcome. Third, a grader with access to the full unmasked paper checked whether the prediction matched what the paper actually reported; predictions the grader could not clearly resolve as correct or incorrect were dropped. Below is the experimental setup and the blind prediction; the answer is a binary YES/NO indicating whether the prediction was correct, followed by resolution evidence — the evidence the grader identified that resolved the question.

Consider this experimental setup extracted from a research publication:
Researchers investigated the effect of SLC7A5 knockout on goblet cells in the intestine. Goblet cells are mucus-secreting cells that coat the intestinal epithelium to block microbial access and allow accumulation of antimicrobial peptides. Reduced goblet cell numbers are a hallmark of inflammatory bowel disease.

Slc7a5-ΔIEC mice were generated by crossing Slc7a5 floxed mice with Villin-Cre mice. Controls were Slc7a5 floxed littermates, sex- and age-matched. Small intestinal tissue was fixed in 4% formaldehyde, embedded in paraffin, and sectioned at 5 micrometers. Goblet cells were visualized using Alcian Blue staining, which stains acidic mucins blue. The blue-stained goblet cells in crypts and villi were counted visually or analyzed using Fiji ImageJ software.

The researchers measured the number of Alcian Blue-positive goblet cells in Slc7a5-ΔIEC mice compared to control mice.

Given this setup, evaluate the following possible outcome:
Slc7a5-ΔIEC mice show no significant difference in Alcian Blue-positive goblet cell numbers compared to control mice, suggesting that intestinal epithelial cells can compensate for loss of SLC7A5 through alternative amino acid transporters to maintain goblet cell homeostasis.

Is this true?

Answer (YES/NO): NO